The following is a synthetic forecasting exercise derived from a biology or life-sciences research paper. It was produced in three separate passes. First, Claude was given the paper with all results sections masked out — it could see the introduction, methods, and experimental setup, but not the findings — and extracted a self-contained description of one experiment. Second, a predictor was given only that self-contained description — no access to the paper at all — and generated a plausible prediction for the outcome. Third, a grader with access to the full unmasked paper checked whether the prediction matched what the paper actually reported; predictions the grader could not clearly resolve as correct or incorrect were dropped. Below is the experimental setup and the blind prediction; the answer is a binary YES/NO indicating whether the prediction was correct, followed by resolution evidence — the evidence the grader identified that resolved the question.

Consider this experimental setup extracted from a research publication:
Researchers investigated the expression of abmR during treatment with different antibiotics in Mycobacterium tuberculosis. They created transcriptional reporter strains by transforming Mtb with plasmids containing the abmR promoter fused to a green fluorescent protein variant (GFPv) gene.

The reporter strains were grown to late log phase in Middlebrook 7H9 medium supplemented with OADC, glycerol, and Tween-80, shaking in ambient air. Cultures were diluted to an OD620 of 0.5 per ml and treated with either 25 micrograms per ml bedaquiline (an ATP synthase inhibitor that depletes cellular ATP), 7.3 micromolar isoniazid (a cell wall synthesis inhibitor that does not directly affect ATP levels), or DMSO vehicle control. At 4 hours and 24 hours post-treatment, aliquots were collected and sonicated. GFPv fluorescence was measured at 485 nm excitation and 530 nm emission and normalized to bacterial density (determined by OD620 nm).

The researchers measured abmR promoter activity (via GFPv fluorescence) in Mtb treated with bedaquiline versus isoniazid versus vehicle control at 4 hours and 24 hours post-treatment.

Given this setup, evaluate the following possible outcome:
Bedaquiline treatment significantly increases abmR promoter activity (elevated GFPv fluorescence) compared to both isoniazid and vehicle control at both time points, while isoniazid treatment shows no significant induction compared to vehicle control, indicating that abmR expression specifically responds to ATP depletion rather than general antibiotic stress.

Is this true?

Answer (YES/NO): NO